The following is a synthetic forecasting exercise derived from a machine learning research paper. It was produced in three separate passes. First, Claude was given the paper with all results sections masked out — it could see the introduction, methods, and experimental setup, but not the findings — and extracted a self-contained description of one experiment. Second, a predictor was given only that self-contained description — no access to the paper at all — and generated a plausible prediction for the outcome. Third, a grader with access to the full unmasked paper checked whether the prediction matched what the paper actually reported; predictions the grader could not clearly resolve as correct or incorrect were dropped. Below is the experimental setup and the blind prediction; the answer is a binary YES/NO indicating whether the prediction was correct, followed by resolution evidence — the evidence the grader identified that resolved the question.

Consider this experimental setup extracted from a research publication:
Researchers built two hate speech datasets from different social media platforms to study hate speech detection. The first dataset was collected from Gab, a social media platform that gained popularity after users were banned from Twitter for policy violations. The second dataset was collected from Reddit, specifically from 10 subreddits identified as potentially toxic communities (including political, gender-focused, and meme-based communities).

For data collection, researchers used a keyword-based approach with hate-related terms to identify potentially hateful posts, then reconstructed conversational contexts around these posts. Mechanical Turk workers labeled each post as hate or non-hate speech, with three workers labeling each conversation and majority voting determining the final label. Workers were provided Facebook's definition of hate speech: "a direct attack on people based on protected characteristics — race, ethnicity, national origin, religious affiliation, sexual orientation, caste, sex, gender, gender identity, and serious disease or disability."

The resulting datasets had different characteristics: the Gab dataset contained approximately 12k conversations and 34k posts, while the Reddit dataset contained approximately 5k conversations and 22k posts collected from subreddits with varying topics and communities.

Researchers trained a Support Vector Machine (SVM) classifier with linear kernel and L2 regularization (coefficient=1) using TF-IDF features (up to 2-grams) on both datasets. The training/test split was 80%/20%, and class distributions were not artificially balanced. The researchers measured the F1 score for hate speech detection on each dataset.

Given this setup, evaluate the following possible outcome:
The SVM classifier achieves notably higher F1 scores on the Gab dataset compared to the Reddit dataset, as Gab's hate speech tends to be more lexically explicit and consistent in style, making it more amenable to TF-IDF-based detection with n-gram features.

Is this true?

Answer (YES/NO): YES